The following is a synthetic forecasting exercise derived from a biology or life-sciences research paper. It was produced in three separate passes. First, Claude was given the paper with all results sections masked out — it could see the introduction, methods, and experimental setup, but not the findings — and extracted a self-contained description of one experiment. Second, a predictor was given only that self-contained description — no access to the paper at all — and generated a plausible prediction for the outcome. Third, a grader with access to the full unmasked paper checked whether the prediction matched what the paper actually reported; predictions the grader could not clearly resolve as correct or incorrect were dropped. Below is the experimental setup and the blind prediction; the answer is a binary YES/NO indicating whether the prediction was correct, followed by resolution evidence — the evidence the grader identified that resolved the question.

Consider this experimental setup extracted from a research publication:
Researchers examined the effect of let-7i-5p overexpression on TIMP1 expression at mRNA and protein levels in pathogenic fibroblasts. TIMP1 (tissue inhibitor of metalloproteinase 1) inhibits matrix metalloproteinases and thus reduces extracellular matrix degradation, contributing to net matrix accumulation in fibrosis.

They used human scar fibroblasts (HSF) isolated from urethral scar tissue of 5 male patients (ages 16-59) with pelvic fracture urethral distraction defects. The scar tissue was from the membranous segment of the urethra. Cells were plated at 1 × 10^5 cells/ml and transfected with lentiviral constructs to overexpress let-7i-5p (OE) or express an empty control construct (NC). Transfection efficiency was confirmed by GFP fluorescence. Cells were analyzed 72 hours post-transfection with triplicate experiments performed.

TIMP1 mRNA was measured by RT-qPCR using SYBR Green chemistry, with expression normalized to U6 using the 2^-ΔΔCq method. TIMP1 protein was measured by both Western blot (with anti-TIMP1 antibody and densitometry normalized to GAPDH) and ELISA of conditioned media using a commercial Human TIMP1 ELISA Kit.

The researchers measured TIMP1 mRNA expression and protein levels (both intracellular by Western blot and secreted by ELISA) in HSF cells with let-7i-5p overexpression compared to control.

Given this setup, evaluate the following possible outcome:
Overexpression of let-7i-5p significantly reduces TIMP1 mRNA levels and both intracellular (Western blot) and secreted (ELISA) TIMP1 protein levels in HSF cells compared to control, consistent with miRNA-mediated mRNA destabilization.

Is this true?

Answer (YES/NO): NO